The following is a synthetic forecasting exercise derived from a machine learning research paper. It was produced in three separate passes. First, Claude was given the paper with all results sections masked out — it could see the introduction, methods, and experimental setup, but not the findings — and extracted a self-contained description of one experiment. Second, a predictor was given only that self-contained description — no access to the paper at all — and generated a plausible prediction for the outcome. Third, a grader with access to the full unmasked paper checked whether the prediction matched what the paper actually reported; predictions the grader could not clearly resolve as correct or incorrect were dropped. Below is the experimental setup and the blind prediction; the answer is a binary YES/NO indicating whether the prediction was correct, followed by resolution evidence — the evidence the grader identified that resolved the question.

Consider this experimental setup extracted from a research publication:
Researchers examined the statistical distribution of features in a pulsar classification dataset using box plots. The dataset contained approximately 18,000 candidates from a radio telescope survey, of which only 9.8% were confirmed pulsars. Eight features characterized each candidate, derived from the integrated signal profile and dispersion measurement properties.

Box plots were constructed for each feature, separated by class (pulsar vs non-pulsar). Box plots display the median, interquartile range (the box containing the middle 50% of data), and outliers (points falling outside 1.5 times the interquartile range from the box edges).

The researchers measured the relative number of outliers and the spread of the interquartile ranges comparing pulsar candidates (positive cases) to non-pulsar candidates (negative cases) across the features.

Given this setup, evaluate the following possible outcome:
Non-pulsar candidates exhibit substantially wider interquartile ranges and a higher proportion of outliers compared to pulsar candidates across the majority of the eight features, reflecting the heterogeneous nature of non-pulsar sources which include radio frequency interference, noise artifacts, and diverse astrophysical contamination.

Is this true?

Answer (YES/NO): NO